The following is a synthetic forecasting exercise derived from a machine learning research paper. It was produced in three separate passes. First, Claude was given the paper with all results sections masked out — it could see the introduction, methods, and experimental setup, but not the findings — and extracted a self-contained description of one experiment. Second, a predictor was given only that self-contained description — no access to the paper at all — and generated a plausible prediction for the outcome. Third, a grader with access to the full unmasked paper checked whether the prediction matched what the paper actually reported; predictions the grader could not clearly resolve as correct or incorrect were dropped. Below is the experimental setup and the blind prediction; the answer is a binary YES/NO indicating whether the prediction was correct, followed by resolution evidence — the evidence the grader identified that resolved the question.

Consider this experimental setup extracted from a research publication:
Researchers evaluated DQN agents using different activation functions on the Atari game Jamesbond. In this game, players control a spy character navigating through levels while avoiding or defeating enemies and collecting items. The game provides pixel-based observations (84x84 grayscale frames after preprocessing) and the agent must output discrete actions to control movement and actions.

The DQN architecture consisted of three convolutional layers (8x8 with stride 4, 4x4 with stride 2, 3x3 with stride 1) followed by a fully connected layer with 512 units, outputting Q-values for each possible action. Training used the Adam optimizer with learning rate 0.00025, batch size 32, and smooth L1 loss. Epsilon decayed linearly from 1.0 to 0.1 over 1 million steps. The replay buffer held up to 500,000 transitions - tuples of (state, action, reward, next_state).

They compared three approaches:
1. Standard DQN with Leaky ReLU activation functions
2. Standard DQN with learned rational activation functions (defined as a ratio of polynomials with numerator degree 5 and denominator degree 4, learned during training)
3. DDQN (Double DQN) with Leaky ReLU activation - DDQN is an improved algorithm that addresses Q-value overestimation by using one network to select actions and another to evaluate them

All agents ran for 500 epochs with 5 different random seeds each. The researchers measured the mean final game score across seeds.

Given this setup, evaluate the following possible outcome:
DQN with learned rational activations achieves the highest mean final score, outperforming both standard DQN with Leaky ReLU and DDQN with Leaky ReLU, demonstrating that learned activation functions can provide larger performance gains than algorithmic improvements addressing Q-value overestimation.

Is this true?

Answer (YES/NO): YES